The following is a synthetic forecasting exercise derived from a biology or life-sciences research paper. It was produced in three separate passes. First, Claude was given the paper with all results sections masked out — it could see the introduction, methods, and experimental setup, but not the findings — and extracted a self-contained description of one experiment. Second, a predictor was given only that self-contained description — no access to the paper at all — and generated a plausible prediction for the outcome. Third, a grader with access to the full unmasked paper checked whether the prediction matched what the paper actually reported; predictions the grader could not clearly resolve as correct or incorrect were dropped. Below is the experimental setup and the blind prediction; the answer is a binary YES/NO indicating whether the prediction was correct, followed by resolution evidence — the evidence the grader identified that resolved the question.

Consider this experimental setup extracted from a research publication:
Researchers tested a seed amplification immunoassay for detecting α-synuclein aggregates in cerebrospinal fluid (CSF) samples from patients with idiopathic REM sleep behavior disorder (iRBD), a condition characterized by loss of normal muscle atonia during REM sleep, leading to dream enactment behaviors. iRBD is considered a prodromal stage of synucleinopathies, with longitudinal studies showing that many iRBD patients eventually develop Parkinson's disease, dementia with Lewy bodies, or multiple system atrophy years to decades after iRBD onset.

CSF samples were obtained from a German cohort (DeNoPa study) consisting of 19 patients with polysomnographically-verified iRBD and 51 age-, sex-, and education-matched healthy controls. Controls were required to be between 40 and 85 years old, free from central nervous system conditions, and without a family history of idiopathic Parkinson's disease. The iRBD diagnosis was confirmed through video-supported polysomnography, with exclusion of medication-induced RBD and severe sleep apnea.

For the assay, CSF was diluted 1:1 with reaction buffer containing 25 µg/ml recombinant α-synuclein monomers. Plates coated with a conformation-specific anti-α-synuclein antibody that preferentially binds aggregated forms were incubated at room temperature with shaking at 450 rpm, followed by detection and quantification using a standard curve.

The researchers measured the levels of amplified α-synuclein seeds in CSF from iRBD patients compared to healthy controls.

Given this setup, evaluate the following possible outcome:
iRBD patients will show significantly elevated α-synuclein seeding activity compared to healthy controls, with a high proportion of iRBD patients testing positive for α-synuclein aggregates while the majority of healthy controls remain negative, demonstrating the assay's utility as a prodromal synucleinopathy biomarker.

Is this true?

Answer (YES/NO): YES